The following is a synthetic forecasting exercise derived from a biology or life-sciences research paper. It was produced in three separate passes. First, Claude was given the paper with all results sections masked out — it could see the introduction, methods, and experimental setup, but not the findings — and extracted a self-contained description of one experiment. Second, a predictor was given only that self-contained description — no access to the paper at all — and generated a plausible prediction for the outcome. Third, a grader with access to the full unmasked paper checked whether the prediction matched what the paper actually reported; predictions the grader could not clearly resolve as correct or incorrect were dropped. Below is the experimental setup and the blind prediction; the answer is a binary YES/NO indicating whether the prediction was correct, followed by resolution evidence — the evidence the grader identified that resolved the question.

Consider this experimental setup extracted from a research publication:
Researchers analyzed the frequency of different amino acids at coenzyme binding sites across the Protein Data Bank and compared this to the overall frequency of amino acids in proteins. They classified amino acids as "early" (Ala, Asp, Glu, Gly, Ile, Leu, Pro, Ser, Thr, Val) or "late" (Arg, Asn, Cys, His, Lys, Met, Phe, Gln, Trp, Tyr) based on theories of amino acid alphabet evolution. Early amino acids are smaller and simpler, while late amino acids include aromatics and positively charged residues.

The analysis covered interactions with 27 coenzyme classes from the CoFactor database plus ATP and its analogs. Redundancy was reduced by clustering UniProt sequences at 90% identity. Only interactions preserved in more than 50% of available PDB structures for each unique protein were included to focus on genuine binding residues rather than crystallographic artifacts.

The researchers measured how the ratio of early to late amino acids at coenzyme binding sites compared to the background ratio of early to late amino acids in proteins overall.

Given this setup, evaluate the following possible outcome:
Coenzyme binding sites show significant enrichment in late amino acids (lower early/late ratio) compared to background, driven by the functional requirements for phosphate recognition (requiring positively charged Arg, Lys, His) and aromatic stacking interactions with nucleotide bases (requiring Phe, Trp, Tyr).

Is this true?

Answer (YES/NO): NO